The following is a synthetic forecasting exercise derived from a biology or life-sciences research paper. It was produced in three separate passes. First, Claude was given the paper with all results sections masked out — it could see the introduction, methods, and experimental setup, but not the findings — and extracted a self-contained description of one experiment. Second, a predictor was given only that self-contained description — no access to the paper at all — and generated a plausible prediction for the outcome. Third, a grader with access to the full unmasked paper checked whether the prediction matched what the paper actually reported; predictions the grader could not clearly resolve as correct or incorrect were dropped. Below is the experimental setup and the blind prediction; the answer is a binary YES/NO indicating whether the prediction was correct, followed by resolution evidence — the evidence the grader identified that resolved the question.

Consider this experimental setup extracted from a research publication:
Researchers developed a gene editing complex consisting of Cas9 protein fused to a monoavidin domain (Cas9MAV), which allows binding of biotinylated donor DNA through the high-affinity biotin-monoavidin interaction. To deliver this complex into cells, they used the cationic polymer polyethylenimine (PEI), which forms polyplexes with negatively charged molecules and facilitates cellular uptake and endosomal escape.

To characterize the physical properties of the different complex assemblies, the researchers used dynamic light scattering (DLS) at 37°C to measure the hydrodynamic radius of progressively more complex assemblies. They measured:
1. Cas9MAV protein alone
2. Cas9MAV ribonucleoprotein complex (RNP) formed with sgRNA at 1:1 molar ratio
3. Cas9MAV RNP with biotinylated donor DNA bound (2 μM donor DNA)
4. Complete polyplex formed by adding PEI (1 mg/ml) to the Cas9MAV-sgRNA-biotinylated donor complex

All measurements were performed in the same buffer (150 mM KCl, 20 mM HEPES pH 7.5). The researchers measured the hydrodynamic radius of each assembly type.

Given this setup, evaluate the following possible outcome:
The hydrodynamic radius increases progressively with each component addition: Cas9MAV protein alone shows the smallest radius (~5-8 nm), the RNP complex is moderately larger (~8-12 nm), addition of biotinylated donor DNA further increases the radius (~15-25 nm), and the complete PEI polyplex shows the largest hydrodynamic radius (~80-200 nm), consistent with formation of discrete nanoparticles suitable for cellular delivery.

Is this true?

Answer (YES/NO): NO